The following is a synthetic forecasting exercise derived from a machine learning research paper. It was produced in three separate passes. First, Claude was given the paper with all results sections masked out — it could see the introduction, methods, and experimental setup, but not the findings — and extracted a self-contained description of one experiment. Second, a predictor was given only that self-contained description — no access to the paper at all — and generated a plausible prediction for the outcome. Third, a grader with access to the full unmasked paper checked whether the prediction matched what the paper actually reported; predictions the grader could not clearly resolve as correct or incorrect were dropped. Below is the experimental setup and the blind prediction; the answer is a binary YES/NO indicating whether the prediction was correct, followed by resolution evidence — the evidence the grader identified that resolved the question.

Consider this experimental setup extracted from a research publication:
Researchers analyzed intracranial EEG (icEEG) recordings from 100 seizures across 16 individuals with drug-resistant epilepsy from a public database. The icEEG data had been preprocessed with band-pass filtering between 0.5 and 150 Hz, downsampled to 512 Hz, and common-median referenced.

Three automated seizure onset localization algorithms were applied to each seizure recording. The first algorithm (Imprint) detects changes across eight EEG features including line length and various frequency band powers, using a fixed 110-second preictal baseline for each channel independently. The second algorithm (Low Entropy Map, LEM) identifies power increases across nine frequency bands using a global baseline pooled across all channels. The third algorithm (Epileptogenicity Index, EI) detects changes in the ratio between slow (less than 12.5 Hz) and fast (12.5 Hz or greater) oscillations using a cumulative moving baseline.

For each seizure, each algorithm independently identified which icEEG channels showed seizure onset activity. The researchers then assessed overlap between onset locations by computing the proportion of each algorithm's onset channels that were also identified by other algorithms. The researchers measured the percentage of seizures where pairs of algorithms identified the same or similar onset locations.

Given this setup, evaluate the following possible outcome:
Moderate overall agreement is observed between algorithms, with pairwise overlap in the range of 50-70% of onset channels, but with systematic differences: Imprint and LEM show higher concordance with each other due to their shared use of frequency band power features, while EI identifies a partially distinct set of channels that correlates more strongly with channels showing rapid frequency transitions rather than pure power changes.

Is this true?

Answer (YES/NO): NO